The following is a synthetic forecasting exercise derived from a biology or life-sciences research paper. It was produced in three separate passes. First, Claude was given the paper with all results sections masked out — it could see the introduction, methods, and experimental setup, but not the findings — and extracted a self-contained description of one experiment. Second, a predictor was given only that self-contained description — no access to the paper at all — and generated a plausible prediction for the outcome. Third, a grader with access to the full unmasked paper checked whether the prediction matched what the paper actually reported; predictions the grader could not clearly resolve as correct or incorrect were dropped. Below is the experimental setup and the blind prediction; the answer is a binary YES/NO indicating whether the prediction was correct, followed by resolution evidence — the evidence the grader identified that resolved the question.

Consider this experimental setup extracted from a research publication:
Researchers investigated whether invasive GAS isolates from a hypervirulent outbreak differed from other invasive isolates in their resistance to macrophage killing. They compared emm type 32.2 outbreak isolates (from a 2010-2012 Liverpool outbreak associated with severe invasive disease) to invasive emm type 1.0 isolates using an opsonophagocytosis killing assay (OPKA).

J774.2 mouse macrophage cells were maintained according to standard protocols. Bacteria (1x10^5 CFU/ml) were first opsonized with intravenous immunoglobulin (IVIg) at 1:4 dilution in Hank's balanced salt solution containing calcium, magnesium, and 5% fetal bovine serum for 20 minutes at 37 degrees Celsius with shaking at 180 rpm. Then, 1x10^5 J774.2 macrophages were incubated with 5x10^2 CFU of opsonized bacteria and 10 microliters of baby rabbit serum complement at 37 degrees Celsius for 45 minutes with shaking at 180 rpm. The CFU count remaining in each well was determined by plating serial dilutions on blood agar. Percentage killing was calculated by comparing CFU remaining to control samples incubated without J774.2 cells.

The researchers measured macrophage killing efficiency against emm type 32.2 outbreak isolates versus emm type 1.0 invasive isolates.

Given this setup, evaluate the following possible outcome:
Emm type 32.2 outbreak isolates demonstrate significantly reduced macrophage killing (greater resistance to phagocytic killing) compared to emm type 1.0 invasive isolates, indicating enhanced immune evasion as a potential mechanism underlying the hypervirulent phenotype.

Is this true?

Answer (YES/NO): NO